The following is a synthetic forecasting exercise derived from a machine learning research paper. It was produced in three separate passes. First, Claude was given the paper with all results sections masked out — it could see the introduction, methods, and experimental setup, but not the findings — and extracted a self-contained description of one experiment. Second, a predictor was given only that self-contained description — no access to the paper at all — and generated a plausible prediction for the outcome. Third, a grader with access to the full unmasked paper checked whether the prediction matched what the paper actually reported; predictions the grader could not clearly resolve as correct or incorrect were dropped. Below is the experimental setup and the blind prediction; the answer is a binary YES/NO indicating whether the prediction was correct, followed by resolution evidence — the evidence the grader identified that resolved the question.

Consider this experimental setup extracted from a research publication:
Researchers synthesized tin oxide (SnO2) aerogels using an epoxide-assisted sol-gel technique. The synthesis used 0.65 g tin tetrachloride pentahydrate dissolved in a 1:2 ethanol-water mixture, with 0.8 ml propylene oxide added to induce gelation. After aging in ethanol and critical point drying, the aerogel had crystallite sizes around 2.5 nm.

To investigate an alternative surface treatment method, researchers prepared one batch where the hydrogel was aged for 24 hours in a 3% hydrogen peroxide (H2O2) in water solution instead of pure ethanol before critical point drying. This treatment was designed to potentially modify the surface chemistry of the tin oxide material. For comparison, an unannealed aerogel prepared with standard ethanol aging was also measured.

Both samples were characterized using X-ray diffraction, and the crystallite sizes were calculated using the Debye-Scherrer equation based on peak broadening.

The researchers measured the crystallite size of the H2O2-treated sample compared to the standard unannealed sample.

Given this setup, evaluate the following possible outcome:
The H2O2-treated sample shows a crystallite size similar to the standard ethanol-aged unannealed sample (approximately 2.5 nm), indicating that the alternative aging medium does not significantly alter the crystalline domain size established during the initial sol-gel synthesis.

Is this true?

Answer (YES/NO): YES